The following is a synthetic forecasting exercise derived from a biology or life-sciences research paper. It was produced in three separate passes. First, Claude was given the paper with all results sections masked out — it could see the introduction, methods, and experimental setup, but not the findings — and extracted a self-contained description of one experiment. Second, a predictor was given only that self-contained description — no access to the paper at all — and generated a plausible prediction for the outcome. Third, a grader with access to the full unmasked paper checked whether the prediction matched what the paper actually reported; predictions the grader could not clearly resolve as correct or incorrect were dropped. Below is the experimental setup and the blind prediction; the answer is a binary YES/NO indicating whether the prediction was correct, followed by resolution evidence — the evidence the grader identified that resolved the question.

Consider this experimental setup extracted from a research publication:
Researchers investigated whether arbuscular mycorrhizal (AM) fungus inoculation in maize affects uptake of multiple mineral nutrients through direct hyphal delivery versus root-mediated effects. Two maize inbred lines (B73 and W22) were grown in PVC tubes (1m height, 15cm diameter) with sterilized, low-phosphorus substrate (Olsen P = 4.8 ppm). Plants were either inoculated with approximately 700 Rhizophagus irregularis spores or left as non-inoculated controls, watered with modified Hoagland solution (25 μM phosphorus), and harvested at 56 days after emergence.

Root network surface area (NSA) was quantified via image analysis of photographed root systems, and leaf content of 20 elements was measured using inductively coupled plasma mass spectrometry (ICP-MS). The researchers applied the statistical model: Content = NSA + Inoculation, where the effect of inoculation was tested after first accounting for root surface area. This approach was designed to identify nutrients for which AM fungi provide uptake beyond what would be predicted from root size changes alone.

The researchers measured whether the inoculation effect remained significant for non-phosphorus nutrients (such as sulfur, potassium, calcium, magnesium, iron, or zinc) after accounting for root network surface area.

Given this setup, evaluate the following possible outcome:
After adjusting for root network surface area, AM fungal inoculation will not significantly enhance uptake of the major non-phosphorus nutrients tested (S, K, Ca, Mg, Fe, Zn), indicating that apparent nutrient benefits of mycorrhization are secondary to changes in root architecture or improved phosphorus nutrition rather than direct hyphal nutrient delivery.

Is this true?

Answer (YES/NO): NO